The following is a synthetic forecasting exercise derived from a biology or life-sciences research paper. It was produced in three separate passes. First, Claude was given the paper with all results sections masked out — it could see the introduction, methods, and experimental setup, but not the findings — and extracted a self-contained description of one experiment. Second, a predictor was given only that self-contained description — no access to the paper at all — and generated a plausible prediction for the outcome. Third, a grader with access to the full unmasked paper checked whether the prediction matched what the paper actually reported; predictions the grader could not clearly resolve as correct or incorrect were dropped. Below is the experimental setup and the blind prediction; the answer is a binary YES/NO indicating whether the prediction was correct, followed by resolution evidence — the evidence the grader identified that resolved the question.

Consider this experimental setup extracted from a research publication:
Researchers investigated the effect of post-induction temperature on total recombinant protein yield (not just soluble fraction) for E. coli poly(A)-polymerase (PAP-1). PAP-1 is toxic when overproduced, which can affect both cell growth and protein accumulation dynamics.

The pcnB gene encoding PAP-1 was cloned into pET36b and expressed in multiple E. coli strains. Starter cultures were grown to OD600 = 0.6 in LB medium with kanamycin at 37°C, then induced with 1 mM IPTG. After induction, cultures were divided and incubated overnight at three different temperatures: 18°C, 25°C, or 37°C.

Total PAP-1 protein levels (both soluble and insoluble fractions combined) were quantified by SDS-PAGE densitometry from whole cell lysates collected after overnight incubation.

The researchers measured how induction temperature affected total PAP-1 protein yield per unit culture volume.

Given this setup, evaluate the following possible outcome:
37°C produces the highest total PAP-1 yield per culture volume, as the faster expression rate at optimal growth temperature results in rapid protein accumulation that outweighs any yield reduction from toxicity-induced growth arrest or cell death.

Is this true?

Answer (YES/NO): NO